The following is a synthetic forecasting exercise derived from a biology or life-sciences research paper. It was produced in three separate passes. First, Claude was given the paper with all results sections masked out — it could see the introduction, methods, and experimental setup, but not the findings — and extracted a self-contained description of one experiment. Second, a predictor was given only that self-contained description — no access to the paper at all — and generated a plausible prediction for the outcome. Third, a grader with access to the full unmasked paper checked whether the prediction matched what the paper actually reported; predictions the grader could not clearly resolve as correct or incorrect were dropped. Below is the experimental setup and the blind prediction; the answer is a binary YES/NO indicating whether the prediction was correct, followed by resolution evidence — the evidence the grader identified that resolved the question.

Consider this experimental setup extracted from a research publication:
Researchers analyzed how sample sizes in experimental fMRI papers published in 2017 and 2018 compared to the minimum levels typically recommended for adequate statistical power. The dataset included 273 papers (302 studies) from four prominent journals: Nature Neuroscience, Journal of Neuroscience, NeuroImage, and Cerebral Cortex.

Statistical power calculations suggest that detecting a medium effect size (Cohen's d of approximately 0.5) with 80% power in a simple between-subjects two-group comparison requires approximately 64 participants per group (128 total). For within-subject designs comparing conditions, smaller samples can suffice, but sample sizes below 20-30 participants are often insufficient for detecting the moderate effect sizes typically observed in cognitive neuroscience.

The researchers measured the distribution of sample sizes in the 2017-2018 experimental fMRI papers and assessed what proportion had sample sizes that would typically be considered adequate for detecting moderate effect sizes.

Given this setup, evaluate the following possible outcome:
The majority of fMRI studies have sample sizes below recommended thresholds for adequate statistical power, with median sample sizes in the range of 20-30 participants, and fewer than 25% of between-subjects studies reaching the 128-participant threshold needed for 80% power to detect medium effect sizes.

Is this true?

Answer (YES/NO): YES